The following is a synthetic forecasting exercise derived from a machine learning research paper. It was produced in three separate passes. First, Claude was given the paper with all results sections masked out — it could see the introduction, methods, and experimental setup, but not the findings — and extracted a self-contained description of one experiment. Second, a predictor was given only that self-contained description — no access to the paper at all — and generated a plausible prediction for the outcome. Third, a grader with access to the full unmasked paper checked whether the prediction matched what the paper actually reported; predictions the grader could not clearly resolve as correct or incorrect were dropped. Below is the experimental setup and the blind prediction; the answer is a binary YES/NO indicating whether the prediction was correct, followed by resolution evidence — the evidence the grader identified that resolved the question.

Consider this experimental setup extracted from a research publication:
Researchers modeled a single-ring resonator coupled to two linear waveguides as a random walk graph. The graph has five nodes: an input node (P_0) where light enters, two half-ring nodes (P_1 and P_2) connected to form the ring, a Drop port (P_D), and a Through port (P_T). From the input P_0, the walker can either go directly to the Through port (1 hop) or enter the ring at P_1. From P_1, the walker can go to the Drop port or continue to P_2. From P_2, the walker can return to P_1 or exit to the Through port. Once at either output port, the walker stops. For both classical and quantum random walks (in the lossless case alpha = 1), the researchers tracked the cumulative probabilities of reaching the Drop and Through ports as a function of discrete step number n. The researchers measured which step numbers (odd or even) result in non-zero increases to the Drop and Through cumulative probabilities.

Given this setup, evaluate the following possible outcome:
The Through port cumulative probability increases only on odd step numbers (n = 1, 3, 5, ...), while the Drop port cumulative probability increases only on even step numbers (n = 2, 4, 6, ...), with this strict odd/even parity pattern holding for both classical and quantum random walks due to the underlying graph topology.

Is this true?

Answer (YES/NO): YES